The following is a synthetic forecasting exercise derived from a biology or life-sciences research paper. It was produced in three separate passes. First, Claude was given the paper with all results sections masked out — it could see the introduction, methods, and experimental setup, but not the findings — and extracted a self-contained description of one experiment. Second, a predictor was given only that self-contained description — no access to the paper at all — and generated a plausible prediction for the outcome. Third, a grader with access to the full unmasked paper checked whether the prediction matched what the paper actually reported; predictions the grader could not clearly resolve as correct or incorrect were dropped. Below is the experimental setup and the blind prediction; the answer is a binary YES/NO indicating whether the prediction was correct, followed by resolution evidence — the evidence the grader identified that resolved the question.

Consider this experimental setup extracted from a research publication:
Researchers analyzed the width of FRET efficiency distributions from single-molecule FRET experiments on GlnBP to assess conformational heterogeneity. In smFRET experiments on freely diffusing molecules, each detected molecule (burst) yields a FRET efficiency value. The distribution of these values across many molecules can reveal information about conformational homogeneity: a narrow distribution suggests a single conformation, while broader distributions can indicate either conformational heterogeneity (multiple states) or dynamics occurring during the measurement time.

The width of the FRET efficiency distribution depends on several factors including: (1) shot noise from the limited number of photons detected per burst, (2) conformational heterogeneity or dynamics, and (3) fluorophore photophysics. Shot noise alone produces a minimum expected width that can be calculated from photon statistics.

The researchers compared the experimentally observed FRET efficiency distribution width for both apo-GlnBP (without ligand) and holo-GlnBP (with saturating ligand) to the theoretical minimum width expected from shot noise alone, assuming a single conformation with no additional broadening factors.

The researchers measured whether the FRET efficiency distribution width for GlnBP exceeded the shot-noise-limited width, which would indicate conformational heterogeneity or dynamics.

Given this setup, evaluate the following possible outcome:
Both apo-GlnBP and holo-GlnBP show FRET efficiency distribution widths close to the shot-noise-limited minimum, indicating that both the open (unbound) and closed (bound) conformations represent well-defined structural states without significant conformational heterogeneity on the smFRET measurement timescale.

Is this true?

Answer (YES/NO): NO